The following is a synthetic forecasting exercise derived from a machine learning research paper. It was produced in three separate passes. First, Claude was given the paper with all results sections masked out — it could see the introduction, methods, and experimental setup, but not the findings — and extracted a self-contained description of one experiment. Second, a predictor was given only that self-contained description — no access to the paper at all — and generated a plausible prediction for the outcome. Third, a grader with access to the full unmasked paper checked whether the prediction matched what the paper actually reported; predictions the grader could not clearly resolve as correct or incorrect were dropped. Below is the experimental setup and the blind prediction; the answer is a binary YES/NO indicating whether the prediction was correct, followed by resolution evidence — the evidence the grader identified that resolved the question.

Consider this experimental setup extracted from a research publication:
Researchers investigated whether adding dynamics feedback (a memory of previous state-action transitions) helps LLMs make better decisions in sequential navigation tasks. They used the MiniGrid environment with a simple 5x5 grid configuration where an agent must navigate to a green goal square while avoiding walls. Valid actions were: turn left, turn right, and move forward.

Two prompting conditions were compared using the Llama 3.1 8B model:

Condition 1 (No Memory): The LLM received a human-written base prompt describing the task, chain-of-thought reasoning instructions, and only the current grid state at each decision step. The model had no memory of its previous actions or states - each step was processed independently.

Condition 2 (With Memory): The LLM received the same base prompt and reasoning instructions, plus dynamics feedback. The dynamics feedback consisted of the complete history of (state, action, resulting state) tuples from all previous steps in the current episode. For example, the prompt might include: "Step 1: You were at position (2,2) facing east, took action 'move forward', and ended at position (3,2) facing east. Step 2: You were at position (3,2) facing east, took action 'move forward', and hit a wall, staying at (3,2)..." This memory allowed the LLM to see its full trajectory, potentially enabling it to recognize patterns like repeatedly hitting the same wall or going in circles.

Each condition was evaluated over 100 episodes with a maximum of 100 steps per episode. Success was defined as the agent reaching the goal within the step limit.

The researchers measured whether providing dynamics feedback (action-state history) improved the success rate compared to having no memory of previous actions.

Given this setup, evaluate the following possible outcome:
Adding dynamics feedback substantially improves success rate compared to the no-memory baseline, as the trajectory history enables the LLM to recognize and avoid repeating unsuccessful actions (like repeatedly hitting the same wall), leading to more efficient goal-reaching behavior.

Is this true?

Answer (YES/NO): NO